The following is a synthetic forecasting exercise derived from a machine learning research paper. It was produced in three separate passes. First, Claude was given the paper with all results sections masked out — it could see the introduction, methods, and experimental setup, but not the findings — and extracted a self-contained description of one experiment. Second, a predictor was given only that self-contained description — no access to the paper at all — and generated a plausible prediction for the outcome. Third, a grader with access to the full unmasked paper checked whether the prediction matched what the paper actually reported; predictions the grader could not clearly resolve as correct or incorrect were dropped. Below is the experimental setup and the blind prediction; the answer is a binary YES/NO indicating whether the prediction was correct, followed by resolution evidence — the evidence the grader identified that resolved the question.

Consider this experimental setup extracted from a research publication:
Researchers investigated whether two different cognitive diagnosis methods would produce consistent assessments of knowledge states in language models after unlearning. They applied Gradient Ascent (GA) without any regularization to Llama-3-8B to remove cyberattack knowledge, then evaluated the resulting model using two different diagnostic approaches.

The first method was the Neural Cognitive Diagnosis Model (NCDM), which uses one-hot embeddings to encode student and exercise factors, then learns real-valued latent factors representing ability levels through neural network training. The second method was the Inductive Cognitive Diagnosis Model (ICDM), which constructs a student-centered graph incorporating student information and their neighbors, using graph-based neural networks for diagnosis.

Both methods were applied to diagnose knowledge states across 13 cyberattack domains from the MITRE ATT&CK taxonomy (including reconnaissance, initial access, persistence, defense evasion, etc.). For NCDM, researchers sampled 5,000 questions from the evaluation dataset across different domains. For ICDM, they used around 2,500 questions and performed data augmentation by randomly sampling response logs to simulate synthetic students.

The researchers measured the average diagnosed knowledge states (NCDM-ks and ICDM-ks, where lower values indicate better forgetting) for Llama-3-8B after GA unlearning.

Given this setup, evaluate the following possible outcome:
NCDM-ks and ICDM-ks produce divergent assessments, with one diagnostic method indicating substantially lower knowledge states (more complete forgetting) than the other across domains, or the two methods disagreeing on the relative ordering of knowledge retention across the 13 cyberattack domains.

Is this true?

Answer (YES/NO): NO